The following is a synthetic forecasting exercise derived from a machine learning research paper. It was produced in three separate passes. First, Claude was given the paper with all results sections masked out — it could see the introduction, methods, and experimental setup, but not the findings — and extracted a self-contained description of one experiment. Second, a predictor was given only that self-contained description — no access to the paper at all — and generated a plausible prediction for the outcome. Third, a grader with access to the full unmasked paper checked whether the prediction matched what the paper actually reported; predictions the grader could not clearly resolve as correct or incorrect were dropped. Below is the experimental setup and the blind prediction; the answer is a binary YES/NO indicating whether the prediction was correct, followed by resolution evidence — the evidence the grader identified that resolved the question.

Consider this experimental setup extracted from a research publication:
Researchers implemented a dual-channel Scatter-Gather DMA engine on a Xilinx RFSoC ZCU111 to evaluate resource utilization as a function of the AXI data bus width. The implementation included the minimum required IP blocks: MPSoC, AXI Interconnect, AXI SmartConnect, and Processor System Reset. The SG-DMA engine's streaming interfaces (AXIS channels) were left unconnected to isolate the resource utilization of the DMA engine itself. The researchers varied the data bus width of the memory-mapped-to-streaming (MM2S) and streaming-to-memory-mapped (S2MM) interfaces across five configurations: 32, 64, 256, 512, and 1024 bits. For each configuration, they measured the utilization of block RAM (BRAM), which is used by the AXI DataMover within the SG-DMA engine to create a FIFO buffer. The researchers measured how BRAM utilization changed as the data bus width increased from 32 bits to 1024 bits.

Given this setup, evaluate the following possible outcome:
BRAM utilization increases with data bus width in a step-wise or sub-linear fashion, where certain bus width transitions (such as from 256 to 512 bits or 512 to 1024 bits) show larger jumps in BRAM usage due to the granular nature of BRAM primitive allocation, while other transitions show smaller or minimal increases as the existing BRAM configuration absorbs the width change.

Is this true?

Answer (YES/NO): NO